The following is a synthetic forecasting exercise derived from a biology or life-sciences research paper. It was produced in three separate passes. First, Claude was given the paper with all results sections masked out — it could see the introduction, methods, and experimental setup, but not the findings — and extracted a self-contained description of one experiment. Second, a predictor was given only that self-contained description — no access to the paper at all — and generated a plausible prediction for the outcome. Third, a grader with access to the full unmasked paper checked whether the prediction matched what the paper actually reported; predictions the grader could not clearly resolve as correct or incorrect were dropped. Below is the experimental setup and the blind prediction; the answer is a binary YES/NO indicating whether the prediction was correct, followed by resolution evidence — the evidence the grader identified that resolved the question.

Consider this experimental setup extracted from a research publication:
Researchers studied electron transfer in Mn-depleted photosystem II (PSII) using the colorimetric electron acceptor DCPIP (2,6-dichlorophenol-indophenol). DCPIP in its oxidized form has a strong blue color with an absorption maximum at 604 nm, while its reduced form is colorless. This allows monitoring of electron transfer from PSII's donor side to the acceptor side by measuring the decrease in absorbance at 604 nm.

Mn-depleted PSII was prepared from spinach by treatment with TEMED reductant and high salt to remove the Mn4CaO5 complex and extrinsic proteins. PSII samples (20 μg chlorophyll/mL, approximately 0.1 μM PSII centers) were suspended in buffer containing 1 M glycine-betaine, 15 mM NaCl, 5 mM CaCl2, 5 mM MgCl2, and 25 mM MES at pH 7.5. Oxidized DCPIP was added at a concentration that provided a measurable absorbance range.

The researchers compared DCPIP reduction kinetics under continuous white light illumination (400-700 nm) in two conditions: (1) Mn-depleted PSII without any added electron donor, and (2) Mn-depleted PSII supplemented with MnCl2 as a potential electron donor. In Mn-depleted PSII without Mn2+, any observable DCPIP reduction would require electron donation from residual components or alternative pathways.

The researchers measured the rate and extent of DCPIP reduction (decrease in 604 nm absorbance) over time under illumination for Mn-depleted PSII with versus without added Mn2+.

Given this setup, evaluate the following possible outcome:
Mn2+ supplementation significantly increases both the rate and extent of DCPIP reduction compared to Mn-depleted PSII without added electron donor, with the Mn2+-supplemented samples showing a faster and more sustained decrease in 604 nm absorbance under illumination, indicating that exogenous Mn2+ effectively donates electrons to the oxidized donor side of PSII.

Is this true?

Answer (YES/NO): YES